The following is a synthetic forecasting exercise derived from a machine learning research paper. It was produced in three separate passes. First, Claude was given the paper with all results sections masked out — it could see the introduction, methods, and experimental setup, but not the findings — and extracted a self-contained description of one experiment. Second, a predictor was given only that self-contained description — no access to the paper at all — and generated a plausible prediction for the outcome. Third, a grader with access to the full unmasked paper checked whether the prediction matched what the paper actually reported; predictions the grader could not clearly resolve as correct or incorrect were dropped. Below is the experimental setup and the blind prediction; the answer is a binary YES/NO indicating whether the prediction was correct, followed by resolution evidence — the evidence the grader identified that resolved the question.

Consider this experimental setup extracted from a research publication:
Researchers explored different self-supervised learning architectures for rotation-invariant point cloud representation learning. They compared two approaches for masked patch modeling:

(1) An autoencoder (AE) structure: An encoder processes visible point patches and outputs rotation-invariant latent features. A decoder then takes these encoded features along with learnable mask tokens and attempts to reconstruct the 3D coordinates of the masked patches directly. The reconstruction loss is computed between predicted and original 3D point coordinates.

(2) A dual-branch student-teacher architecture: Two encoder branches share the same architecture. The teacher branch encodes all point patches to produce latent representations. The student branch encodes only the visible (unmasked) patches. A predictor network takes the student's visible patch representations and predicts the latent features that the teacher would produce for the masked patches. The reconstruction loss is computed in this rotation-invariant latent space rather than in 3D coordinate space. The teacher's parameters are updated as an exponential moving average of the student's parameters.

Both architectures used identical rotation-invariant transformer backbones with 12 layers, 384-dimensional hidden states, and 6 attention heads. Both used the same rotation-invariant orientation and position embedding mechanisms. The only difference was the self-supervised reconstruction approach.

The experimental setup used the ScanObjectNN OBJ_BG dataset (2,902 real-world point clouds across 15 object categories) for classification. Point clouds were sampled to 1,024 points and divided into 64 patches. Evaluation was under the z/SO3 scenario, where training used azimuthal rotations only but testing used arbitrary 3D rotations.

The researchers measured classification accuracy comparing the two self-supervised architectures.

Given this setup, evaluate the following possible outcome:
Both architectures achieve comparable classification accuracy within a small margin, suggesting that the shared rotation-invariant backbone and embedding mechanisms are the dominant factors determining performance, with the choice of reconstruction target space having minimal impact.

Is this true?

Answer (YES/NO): NO